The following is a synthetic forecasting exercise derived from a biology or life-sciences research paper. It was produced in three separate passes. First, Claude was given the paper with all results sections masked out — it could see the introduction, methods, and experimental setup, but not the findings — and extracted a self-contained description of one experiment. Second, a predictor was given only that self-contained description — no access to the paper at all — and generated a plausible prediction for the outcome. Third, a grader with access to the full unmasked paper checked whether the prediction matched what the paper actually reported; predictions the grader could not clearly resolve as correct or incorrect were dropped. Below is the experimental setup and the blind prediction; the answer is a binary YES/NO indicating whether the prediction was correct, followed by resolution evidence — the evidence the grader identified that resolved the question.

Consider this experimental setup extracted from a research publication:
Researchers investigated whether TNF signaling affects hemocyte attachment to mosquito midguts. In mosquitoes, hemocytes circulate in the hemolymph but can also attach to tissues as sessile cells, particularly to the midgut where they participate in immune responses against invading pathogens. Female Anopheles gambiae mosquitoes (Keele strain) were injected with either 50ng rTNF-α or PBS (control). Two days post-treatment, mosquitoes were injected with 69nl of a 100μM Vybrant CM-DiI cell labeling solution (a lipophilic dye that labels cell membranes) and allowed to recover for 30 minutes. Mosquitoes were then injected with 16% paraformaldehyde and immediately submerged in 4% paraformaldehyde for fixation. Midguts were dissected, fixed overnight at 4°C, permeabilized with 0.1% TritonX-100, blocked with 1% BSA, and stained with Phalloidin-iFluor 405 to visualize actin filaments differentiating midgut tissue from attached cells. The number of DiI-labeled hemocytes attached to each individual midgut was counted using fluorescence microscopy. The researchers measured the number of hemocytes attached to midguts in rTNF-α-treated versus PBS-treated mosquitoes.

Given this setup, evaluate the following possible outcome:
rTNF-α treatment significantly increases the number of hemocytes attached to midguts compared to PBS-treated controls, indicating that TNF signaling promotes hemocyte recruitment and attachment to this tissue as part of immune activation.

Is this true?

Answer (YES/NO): YES